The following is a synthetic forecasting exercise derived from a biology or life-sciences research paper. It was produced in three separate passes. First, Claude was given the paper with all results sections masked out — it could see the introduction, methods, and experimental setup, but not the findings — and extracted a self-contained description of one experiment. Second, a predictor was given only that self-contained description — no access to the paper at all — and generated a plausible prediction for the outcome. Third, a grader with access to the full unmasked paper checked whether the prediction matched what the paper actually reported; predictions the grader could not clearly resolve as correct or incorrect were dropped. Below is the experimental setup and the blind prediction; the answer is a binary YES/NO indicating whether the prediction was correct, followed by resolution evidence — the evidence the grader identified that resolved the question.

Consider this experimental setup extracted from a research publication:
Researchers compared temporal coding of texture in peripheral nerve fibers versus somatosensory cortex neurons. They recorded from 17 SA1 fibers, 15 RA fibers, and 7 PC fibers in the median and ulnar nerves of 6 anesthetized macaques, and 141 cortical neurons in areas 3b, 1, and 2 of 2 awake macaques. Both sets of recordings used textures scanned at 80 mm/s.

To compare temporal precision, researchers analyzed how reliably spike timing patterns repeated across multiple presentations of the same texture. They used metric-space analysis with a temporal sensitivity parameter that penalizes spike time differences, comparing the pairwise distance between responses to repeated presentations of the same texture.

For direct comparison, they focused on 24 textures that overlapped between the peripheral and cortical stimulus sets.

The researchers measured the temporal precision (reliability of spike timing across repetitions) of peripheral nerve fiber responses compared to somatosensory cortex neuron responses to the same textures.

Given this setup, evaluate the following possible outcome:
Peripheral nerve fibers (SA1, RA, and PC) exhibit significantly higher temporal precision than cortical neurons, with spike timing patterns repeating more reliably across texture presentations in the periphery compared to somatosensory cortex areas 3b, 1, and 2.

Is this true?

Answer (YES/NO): NO